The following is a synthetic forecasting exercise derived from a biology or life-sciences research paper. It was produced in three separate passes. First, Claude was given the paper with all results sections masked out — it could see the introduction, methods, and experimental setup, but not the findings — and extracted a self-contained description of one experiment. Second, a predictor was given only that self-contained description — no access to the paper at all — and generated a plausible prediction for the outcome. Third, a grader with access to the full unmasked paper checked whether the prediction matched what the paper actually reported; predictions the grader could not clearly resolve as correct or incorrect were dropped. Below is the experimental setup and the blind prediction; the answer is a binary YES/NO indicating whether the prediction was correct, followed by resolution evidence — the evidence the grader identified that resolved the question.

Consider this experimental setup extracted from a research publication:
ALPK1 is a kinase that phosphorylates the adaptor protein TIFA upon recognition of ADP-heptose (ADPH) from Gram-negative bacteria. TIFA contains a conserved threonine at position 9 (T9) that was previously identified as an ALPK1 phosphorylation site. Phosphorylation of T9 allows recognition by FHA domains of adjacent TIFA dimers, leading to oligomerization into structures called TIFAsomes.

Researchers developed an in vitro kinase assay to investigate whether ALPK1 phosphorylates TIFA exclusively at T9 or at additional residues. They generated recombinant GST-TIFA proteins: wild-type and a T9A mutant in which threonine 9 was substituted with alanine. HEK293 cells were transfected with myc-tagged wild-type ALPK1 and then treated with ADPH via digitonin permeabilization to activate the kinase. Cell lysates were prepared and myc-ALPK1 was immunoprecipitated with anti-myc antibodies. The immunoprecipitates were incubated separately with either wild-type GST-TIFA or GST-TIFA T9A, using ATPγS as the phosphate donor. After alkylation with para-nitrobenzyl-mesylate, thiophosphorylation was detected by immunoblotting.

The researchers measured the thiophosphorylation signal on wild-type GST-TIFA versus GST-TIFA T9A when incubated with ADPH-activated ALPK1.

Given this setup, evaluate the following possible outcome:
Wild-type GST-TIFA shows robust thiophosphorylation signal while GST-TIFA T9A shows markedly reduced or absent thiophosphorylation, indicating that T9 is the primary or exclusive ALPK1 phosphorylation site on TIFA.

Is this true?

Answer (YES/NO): NO